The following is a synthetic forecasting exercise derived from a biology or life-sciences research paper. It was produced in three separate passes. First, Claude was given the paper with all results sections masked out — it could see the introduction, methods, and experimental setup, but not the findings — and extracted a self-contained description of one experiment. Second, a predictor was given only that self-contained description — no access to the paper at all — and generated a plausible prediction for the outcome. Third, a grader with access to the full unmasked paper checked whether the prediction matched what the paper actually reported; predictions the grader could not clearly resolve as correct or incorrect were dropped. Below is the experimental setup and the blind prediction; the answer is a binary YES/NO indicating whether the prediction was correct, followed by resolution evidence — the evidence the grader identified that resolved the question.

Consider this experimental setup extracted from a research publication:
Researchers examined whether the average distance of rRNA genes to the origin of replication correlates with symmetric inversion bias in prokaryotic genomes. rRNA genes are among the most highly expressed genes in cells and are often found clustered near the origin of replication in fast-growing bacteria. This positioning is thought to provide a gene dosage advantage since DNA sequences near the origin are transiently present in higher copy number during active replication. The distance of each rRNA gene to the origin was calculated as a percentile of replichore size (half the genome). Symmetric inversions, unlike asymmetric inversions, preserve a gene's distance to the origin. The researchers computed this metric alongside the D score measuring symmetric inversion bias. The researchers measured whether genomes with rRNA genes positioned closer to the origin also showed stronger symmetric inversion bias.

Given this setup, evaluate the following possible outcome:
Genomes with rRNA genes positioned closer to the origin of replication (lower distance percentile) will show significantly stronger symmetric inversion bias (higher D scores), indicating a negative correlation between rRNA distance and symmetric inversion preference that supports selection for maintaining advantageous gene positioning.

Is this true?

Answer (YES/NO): NO